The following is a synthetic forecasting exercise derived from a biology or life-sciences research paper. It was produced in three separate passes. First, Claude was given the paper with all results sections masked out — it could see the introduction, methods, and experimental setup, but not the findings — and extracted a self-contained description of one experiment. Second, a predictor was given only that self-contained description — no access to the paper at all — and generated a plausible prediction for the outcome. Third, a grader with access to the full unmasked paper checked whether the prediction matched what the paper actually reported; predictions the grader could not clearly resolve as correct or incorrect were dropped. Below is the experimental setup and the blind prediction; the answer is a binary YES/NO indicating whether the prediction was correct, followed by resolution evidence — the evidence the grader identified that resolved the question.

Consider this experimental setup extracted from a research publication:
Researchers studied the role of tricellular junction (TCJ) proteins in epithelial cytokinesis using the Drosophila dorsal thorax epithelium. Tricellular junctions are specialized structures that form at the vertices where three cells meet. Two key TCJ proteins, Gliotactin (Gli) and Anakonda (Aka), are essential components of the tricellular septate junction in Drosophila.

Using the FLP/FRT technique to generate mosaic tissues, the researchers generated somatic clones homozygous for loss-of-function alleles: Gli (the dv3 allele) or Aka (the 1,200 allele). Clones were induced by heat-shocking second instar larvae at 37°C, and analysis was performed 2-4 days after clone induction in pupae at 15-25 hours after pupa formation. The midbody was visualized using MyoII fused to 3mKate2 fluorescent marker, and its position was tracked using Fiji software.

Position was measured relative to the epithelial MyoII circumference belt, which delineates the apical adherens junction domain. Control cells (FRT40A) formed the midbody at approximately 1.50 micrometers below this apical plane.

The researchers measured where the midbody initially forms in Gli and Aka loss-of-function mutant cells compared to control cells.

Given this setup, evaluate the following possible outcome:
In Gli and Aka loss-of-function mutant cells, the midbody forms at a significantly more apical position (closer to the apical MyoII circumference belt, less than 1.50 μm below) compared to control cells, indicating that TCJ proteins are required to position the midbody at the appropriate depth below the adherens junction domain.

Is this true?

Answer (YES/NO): NO